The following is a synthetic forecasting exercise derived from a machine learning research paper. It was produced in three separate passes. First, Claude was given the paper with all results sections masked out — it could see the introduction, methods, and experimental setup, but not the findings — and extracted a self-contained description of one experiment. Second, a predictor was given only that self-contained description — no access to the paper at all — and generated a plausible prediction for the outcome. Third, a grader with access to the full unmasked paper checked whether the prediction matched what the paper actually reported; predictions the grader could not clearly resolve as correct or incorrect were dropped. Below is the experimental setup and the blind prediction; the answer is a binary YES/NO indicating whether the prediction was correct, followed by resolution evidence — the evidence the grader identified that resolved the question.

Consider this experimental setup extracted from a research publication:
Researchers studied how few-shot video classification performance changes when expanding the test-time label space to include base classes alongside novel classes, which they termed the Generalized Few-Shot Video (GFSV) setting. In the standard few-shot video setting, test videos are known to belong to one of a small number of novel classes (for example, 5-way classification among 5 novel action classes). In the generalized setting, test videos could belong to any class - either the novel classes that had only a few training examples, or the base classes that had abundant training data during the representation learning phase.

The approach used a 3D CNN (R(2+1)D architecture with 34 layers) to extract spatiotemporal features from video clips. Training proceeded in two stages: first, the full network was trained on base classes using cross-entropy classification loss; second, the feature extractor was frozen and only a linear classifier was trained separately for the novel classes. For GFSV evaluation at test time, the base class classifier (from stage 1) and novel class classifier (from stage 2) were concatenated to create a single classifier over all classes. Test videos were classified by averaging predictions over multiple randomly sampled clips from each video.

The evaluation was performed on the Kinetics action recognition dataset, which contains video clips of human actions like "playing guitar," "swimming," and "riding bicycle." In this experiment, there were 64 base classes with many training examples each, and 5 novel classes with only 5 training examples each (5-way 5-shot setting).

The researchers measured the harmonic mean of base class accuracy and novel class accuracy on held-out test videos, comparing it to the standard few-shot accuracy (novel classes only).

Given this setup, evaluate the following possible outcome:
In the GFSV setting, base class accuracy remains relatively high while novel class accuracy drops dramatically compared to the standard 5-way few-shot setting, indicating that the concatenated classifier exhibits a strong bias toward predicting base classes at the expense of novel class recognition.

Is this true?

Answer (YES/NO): YES